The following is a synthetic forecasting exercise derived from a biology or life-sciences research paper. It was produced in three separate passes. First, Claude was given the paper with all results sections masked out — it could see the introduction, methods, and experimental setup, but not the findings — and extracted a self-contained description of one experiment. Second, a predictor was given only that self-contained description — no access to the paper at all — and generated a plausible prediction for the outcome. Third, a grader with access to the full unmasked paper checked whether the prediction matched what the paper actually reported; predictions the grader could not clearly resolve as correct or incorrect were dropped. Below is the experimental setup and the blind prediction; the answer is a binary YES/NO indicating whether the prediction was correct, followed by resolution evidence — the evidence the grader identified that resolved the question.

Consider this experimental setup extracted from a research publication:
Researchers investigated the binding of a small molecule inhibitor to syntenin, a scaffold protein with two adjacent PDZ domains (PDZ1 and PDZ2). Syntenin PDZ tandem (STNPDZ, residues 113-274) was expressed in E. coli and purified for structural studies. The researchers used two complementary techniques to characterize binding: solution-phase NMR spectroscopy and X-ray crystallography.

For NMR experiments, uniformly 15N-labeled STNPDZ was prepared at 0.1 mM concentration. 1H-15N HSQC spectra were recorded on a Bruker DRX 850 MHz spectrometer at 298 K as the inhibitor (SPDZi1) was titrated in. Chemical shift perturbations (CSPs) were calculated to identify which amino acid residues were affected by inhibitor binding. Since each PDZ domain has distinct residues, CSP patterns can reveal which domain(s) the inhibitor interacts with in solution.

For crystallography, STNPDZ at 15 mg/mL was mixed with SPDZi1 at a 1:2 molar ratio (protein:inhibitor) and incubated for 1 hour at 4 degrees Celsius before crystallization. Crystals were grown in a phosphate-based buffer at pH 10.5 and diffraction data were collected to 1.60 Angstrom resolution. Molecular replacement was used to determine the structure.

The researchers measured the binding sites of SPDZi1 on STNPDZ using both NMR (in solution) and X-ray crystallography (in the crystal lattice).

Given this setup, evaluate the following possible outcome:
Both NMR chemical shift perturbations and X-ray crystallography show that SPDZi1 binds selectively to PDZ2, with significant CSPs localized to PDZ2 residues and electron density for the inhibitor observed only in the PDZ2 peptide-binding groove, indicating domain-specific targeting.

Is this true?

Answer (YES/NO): NO